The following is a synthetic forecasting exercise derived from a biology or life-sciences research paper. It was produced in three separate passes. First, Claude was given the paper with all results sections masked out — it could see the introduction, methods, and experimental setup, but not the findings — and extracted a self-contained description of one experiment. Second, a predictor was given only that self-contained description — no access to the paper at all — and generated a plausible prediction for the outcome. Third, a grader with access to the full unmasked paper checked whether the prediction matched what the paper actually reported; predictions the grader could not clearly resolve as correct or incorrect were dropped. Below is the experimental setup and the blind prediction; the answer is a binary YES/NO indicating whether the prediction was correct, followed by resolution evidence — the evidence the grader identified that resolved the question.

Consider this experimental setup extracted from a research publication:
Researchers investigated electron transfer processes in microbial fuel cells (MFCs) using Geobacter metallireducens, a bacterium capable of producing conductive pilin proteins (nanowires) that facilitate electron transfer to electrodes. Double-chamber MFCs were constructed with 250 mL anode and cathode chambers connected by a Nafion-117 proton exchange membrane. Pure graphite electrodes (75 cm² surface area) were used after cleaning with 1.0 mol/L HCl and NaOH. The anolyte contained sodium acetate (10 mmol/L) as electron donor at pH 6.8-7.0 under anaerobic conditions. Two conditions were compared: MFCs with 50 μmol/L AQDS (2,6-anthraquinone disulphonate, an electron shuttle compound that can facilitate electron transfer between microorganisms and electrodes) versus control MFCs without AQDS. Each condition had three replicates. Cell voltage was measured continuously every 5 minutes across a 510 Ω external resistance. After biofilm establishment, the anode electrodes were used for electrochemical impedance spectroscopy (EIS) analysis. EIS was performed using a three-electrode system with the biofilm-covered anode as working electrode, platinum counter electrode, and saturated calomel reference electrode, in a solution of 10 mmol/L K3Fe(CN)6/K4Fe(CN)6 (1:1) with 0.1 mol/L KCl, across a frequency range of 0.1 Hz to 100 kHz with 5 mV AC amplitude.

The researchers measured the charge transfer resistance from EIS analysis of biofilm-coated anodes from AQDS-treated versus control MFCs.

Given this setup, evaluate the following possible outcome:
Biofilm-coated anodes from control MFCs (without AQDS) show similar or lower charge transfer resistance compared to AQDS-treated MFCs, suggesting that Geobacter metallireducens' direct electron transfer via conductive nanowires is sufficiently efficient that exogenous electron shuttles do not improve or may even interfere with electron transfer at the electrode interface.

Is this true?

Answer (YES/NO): YES